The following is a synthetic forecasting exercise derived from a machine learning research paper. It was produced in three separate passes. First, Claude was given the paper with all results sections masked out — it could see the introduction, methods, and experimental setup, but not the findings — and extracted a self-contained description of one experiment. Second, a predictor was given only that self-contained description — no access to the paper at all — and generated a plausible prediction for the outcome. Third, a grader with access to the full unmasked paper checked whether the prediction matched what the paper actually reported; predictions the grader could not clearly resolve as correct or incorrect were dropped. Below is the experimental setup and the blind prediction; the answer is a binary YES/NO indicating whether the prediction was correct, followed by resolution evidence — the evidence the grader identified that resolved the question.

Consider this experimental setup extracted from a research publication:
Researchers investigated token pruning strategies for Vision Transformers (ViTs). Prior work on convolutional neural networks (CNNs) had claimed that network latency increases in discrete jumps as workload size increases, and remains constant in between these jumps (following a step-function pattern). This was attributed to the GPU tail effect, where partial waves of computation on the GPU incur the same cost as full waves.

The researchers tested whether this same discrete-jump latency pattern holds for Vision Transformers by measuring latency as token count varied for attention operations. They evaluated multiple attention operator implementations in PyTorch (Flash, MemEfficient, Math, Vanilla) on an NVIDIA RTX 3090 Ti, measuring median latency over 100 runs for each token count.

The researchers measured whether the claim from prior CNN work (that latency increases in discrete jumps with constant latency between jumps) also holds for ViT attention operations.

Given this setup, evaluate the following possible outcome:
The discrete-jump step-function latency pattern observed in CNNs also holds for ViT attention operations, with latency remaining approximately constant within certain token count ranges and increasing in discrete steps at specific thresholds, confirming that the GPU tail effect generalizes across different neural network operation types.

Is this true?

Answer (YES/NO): NO